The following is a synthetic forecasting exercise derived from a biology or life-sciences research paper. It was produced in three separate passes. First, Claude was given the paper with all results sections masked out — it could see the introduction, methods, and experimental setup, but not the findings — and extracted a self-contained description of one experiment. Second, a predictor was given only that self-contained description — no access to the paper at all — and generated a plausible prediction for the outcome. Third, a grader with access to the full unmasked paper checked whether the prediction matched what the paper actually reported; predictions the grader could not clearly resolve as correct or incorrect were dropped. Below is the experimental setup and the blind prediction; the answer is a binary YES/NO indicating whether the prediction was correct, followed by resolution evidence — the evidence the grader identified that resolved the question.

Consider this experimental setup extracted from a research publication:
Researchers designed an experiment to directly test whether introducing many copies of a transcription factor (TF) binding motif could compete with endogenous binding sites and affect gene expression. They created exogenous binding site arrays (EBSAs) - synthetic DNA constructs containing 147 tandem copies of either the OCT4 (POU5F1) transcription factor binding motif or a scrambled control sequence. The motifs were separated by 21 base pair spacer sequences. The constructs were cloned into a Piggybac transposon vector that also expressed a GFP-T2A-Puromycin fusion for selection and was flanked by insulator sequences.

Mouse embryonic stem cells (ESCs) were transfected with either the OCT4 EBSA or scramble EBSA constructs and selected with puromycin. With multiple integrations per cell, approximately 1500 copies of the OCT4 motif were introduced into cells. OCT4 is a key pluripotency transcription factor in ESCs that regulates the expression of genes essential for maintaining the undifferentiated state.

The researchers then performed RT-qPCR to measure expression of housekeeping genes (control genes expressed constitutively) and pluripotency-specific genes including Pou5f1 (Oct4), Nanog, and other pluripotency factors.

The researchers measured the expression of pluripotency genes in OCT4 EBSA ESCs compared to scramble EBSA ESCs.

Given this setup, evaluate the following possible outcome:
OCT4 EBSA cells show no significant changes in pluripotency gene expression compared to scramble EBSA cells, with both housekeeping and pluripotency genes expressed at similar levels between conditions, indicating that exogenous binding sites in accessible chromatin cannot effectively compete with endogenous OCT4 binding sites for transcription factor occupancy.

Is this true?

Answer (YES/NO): NO